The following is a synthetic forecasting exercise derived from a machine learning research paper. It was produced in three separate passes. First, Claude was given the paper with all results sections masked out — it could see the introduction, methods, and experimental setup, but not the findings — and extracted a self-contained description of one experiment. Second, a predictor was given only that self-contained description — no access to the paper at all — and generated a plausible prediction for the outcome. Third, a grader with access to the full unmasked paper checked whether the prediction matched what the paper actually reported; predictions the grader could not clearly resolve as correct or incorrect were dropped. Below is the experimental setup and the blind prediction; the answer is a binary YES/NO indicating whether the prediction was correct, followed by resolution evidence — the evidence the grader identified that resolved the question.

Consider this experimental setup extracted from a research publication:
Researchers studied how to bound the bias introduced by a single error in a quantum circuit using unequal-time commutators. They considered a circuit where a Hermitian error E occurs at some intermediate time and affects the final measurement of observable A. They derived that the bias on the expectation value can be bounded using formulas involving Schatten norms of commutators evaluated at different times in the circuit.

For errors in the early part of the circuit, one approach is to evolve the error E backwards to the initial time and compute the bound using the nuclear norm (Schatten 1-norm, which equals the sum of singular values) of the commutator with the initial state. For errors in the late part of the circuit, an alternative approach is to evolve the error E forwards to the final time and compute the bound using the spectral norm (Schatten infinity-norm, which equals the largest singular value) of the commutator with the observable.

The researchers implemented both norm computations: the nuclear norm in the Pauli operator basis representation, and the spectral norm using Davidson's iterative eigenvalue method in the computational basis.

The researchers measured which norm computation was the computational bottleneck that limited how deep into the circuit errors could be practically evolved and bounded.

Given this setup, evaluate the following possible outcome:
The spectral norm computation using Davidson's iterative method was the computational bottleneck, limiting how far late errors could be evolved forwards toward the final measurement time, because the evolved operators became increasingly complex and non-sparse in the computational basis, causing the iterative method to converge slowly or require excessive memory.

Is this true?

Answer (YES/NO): YES